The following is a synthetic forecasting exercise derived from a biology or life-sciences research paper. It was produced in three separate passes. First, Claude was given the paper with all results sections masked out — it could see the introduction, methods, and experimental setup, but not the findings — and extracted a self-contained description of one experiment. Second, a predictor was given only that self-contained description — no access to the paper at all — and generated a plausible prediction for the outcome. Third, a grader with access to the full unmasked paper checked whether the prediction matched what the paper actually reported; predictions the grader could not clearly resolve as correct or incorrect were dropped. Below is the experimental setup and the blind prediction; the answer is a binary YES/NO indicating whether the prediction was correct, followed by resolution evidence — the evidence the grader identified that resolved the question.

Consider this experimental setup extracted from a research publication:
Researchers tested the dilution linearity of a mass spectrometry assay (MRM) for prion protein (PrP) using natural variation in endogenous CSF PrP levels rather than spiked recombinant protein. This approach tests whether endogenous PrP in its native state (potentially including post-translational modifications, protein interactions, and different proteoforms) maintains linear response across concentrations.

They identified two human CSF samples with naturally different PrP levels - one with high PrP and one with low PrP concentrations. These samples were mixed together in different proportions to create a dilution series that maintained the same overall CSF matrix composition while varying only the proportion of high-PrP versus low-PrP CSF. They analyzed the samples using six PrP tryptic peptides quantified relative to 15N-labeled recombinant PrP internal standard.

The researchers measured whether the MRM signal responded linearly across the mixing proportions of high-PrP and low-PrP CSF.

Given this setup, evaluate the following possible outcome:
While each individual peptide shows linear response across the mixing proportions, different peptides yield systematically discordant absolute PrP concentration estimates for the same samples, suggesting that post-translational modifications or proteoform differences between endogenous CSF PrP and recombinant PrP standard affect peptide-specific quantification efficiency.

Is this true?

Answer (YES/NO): YES